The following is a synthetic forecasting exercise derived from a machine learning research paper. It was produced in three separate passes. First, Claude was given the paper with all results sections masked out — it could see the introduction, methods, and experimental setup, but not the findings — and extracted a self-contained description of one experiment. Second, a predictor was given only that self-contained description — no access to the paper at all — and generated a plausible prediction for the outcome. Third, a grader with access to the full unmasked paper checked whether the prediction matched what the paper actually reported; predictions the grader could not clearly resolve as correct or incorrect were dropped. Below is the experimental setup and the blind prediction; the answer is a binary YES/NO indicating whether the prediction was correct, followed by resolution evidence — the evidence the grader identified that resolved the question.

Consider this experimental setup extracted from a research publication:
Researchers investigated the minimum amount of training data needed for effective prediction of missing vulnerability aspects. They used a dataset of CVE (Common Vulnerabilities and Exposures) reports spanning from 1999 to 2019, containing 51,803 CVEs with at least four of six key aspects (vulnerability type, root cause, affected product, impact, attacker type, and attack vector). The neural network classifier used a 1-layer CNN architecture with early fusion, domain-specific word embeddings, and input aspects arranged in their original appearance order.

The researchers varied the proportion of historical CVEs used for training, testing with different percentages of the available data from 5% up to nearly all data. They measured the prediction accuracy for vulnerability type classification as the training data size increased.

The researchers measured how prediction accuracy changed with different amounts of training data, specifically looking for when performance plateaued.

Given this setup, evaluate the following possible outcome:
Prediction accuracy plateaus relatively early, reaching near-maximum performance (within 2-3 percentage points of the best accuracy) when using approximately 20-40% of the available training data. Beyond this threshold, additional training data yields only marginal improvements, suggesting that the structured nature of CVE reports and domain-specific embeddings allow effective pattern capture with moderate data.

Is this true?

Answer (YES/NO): NO